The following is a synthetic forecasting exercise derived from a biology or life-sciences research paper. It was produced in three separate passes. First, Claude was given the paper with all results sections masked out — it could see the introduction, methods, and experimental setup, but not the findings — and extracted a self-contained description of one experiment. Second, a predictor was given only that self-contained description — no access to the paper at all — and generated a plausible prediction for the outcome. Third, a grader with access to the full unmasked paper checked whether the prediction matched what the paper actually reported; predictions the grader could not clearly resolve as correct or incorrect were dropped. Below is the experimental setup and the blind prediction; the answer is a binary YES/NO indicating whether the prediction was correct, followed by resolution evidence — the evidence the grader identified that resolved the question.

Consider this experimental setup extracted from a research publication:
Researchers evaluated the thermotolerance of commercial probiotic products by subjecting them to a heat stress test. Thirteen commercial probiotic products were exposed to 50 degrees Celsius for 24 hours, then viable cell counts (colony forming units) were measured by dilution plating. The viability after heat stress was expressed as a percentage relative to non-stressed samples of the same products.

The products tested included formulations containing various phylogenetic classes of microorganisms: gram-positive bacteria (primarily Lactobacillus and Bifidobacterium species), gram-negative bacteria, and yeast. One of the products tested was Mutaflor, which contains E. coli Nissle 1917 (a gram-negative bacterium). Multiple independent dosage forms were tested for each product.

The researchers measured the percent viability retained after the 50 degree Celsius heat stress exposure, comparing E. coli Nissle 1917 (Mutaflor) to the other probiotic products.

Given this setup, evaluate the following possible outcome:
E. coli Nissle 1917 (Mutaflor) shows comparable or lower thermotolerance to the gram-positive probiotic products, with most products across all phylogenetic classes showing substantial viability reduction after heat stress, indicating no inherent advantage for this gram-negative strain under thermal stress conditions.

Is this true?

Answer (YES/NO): NO